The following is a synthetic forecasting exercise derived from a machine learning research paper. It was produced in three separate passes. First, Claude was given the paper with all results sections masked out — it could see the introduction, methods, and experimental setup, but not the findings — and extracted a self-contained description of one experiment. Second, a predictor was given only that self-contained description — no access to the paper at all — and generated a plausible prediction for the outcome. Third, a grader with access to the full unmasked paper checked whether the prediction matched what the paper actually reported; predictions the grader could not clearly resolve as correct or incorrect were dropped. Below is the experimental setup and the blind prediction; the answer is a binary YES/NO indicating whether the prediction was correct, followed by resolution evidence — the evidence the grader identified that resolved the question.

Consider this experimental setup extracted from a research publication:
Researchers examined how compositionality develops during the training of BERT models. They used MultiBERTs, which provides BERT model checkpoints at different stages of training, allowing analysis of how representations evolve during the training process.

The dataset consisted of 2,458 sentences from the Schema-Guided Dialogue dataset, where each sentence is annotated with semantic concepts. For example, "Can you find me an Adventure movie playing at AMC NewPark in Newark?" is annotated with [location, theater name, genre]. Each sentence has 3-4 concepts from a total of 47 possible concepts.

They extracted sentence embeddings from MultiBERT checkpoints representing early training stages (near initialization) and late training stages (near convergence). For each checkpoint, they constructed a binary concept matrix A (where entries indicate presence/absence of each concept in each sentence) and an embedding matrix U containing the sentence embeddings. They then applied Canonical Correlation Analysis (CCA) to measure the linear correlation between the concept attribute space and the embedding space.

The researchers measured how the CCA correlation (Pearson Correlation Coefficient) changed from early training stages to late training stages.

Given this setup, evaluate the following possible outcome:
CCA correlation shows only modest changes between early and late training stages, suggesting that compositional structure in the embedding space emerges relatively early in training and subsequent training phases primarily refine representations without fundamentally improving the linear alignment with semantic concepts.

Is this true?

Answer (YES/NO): NO